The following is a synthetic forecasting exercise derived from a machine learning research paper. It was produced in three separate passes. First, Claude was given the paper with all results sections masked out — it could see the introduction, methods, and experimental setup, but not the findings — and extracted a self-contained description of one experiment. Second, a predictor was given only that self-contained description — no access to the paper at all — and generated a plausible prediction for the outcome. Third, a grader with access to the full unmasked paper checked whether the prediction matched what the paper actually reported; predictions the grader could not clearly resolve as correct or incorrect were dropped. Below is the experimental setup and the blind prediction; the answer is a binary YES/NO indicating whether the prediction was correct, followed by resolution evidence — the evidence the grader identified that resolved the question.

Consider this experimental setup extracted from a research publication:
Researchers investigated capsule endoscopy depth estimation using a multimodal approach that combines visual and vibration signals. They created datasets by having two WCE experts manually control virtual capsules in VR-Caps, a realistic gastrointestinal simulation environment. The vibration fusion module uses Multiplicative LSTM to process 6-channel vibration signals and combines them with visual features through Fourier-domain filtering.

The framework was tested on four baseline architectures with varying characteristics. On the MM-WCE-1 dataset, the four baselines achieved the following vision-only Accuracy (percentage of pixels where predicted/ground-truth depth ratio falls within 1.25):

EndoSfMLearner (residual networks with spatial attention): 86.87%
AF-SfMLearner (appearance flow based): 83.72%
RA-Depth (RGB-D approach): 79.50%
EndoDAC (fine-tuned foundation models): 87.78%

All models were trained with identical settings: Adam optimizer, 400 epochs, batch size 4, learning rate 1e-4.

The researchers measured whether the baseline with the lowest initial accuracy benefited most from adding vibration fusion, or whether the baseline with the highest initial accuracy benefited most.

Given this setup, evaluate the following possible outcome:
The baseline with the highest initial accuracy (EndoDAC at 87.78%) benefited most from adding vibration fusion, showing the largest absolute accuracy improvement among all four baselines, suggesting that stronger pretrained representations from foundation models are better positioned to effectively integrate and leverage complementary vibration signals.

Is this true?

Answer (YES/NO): YES